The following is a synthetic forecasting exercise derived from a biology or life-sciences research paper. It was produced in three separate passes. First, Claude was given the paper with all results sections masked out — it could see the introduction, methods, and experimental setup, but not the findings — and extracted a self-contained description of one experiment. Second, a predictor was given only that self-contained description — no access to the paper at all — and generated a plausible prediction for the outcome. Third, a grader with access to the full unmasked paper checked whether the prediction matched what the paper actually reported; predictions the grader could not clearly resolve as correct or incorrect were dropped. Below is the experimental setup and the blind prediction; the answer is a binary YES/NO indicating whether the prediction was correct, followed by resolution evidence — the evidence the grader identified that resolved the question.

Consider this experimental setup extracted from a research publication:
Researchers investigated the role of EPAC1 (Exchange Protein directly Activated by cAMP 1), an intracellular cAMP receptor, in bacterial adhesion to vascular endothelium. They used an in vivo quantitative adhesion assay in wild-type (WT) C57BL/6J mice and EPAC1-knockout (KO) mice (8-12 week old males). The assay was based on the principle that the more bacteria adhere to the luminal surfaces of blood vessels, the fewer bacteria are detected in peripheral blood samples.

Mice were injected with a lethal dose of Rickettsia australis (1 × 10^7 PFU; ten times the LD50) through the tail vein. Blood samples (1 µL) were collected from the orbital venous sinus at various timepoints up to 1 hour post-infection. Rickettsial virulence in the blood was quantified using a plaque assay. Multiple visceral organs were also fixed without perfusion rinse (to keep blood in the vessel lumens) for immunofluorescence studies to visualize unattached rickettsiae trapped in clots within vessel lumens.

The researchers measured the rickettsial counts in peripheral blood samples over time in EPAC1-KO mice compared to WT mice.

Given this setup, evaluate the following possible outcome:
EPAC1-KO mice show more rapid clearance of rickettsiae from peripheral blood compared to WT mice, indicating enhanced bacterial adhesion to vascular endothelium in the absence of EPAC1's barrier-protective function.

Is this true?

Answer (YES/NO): NO